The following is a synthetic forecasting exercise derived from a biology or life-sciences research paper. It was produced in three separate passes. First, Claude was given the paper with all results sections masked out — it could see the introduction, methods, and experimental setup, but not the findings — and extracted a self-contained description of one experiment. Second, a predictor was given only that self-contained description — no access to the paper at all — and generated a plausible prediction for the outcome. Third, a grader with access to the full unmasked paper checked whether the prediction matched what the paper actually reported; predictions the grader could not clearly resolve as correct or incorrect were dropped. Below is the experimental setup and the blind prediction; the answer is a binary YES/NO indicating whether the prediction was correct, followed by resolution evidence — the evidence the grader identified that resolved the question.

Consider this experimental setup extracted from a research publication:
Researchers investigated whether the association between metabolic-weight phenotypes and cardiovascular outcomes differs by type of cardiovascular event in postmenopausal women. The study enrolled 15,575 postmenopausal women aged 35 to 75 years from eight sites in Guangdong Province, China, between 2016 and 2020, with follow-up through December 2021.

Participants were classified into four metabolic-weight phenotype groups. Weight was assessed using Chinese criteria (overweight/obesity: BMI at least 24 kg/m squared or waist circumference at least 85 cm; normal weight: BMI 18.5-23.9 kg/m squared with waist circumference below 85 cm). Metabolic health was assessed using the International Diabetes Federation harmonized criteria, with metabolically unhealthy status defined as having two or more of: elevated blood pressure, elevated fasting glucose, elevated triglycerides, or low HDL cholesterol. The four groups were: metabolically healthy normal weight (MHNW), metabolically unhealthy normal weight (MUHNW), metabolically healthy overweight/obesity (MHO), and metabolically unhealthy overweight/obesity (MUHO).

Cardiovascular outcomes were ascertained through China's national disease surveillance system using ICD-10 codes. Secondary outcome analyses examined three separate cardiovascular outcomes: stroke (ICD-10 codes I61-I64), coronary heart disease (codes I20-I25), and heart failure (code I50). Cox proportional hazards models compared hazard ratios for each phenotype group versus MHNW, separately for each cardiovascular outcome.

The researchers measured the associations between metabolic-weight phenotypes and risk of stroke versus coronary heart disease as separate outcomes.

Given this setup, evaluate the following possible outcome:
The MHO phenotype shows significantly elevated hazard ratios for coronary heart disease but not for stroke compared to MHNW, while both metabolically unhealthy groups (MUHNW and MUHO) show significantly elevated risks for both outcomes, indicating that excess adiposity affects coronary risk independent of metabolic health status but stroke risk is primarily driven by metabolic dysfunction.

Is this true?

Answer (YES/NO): NO